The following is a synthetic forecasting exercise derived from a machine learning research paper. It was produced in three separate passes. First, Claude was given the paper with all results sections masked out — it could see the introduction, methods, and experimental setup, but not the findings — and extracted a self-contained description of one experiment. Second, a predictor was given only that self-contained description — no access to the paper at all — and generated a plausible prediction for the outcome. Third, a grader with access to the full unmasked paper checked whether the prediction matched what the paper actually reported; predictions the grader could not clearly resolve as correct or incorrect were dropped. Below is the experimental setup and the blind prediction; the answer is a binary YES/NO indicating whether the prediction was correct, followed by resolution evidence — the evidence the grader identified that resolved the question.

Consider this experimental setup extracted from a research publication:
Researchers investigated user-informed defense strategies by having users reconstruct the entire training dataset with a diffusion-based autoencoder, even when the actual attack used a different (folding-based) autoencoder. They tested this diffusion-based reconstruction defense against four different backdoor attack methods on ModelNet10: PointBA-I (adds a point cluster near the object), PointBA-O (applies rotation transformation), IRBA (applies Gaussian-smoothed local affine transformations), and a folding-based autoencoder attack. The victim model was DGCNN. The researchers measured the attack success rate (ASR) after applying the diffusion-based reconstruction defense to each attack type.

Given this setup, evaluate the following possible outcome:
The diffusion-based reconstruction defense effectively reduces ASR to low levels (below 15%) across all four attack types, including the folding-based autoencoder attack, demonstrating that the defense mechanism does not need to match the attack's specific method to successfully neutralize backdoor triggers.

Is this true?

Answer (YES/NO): NO